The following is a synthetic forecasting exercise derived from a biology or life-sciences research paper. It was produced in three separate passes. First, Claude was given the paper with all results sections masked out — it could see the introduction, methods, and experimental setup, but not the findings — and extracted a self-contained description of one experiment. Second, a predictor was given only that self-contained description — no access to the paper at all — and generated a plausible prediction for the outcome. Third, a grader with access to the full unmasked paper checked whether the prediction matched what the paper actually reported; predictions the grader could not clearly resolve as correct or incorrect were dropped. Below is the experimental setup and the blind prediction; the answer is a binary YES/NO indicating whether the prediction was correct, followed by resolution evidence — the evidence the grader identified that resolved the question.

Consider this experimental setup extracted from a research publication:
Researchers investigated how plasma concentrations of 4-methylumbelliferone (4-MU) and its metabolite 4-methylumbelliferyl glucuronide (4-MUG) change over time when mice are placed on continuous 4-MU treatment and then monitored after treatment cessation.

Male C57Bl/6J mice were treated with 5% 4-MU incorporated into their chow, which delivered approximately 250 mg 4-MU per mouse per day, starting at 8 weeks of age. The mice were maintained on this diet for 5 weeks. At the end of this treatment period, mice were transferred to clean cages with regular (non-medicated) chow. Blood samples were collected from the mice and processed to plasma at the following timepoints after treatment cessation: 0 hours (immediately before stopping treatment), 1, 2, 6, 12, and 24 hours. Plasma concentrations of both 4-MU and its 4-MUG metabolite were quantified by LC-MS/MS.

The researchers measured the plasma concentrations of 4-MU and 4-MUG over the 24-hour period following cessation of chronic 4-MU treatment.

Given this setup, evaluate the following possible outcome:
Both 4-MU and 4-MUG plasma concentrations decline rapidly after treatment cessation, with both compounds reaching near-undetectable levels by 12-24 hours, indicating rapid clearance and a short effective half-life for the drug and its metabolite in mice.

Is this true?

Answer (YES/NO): NO